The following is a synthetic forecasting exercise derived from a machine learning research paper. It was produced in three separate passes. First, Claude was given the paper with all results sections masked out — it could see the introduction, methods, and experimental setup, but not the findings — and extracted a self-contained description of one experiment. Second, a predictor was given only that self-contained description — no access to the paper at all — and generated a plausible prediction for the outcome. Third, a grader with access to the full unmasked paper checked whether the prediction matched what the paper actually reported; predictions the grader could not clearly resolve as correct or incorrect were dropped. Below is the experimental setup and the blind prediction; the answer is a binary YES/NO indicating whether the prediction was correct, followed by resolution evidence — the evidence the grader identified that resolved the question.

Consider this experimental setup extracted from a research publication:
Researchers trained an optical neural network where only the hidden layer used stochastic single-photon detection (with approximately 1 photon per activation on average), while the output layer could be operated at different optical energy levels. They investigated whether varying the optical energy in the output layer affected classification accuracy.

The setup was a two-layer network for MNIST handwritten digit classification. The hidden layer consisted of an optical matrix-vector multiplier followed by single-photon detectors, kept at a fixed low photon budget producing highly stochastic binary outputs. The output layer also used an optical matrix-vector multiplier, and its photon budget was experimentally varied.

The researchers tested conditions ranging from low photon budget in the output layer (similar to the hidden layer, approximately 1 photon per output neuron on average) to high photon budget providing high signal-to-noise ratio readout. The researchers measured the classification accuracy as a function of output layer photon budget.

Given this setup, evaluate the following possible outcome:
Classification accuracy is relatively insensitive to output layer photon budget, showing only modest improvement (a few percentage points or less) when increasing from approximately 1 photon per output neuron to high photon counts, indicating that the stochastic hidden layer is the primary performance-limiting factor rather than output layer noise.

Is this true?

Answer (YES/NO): NO